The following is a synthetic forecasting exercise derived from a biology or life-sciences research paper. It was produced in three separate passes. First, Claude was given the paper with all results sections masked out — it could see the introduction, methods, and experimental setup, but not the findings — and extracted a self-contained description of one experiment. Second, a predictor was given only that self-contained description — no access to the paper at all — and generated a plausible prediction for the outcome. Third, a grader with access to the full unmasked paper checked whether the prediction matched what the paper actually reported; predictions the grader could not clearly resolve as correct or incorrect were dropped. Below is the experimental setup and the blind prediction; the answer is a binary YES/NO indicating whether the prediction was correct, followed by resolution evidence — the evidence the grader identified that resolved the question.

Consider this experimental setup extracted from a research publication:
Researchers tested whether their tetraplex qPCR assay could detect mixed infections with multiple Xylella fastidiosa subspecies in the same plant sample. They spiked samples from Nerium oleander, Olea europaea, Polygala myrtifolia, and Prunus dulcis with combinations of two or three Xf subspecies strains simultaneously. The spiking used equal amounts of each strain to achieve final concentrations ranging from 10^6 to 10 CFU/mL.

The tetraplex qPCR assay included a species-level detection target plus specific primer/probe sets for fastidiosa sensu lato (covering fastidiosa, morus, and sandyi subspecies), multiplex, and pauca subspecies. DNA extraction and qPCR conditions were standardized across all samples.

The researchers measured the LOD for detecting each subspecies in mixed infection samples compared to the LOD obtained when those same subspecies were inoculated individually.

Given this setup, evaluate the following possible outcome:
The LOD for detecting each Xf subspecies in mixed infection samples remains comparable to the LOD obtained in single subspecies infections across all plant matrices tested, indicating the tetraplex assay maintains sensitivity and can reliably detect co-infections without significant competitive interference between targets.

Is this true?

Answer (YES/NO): YES